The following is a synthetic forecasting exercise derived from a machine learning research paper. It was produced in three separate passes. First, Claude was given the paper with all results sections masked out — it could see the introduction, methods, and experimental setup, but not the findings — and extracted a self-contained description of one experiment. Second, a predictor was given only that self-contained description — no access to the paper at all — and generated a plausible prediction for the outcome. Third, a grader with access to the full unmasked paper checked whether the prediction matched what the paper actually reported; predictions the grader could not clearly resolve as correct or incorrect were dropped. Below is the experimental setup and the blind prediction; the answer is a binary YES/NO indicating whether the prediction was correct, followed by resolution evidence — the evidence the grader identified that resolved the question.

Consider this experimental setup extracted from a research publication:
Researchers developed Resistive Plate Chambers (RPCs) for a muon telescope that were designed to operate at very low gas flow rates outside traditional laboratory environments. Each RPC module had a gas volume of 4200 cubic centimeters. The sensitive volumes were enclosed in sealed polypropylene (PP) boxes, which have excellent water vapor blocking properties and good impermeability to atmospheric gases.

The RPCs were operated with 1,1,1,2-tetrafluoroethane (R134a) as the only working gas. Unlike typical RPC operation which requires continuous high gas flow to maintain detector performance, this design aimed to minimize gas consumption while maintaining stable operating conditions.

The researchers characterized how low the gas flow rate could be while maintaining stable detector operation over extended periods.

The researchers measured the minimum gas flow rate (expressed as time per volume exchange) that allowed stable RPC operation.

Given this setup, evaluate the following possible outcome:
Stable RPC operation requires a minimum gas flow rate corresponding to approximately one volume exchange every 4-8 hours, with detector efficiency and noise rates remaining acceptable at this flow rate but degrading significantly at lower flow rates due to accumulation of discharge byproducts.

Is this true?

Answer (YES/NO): NO